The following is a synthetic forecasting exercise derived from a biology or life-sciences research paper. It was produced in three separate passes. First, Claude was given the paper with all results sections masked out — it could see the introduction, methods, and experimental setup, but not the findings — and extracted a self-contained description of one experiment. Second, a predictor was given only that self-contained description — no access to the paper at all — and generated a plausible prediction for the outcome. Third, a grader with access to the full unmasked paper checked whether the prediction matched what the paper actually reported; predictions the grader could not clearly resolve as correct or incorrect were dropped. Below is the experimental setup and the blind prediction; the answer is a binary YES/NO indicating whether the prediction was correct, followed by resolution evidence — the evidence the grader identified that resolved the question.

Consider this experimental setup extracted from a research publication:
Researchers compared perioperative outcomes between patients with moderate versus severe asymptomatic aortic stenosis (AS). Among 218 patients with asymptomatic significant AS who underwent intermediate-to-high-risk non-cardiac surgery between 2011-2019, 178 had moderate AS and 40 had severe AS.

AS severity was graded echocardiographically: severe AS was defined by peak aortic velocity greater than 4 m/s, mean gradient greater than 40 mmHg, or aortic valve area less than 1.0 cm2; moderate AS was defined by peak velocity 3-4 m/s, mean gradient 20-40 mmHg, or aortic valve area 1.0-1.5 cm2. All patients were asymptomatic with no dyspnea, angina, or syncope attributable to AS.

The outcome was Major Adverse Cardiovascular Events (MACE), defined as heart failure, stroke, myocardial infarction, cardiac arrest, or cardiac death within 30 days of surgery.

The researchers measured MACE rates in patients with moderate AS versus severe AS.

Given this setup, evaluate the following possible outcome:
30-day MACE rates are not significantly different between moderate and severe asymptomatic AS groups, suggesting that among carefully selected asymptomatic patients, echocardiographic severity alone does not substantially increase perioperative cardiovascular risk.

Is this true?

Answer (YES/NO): YES